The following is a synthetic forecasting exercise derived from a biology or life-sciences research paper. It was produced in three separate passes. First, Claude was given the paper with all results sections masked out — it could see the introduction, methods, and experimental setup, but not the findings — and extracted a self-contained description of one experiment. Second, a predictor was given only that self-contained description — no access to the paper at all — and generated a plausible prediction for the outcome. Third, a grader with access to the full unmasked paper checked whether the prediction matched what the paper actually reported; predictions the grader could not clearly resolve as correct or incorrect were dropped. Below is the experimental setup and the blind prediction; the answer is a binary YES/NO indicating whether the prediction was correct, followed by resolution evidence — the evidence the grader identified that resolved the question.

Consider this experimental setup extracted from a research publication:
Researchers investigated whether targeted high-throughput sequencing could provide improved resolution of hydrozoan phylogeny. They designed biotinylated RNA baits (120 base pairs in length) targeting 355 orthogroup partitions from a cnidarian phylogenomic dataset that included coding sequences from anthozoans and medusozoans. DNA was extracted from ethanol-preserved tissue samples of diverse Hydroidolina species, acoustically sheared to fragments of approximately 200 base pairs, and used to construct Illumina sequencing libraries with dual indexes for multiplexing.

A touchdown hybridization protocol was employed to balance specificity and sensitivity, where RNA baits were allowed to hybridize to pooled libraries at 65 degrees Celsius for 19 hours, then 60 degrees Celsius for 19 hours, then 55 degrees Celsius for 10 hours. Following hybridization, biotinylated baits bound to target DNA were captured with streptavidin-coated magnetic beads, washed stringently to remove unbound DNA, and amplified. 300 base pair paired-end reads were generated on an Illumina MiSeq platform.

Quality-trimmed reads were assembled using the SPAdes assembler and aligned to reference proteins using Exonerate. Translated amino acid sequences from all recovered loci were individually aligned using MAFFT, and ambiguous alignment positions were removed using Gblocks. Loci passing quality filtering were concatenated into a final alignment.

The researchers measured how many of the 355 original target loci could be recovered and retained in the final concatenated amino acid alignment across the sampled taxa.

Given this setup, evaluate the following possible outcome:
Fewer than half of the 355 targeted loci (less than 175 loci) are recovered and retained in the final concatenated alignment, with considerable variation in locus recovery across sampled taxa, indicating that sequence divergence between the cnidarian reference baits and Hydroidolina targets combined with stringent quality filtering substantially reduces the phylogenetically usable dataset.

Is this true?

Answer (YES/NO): YES